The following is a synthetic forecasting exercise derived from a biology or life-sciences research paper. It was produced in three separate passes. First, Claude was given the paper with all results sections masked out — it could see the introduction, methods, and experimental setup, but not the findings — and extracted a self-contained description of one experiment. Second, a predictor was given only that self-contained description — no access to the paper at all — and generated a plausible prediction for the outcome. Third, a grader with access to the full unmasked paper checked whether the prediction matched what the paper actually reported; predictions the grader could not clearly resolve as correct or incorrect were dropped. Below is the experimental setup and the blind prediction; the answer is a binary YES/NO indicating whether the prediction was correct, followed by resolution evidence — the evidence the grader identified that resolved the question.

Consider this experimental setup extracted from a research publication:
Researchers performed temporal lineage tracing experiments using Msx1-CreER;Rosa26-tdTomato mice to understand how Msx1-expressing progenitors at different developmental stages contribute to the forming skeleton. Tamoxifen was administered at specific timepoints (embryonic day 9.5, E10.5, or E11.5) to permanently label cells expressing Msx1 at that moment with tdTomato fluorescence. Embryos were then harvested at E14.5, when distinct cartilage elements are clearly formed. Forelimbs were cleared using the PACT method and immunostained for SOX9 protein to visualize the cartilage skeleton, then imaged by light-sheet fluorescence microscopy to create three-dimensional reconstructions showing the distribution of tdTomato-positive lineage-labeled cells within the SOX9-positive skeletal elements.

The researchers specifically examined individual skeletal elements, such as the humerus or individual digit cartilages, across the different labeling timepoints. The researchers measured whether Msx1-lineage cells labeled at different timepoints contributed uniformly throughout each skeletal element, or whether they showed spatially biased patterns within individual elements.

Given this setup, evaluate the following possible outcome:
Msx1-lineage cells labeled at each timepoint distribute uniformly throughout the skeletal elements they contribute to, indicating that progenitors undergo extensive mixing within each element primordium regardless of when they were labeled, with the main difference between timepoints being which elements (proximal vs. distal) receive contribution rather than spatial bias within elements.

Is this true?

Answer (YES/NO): NO